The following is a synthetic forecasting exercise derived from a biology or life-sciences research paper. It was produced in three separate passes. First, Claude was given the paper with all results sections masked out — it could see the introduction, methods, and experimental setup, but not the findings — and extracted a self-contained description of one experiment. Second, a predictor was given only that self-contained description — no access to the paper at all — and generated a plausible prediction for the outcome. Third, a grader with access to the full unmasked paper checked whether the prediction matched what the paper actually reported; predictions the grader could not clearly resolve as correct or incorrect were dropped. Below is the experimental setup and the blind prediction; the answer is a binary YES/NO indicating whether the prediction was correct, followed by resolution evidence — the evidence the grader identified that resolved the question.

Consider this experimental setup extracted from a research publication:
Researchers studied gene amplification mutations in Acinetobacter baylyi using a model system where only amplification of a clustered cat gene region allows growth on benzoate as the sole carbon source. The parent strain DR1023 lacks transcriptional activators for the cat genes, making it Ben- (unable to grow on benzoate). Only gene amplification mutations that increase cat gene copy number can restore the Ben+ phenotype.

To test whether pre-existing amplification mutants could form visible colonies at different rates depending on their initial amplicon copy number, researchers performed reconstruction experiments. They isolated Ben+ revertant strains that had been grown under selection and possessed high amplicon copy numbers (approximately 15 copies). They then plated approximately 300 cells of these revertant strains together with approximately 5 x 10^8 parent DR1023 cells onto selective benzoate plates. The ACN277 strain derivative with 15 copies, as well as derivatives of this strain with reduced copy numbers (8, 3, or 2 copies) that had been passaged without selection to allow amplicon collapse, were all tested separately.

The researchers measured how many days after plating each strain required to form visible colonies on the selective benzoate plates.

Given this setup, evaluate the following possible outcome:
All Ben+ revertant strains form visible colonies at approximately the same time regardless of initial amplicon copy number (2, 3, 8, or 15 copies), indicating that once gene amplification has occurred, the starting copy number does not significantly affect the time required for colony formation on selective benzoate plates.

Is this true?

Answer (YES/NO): NO